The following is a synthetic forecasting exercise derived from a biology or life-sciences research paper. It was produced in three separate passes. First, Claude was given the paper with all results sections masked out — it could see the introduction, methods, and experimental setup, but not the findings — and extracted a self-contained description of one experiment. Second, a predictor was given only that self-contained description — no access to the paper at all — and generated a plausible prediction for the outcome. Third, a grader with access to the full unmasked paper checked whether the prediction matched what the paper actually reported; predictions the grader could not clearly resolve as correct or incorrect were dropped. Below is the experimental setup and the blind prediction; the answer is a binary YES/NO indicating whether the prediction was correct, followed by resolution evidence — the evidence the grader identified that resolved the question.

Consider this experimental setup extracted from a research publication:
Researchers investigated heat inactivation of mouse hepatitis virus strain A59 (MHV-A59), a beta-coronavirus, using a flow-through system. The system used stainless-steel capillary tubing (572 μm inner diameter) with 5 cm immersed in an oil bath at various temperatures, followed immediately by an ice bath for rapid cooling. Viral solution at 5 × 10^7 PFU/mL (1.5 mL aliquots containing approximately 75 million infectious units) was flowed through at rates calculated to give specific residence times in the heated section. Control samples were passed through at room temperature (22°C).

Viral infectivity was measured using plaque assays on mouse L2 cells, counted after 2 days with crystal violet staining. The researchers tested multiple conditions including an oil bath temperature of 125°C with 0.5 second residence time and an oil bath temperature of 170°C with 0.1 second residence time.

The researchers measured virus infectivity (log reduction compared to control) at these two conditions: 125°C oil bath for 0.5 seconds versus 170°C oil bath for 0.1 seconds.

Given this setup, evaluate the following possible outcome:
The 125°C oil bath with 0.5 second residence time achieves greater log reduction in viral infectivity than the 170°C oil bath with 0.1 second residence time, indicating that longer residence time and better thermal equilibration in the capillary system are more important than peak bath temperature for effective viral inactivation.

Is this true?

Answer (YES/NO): YES